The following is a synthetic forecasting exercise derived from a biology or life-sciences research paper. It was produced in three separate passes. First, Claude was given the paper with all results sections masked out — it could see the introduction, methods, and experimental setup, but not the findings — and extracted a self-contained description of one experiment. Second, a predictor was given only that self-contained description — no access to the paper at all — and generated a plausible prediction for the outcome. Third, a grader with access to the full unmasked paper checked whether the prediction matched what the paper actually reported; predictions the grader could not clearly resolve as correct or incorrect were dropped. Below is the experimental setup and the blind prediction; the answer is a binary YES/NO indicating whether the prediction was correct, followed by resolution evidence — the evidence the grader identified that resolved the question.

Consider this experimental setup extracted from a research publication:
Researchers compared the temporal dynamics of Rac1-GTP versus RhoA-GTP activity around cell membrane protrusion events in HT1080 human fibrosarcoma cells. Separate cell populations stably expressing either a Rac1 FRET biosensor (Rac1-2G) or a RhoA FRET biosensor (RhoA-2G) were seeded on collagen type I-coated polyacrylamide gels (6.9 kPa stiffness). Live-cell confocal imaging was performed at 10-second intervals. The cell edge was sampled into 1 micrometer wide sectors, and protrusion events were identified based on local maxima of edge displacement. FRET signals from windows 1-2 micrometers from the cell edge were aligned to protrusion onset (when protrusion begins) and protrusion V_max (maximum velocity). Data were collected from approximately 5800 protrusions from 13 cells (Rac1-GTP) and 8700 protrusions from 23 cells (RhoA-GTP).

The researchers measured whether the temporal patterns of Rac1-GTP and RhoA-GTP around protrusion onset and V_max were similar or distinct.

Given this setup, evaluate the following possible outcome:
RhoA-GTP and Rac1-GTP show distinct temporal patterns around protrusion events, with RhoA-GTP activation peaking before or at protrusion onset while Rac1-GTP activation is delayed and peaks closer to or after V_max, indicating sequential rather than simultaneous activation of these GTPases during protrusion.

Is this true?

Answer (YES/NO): NO